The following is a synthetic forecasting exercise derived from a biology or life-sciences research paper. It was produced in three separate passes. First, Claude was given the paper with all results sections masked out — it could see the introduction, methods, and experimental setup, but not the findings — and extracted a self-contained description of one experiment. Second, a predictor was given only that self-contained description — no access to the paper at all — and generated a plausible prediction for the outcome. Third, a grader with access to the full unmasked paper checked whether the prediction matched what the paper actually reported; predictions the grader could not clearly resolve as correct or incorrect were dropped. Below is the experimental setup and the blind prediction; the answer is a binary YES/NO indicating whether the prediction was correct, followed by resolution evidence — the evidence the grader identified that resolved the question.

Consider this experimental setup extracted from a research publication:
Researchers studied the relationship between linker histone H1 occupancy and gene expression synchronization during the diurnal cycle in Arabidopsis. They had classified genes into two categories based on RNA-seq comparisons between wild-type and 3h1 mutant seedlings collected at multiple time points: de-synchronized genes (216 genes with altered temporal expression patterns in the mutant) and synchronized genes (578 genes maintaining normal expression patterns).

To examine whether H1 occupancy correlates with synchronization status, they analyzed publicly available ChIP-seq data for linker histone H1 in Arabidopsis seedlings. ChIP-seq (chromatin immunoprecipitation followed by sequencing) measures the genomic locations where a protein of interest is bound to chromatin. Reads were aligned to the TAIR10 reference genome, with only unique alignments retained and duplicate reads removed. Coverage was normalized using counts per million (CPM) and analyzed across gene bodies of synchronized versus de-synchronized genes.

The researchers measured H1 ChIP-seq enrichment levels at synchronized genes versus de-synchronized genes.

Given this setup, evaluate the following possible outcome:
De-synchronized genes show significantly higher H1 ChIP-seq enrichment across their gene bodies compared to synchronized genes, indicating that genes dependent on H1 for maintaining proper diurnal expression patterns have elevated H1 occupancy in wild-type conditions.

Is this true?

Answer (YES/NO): NO